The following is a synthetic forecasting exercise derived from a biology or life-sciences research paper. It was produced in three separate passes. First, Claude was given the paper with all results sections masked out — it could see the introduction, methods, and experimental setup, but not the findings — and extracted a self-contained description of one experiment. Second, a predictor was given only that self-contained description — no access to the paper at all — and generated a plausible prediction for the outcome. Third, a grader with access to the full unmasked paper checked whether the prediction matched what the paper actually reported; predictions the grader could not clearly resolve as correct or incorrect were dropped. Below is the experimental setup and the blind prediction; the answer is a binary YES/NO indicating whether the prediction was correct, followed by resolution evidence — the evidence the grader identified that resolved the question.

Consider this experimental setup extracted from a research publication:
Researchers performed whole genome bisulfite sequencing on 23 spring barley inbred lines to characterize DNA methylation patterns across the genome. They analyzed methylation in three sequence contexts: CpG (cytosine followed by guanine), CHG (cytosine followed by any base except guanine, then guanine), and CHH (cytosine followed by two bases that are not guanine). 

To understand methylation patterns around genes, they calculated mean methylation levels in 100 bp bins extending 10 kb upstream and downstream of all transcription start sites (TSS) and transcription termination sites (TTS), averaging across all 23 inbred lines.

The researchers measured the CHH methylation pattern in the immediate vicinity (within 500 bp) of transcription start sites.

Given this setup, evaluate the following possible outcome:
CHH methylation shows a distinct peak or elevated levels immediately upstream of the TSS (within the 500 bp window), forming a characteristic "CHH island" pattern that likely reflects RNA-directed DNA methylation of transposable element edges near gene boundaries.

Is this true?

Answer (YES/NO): YES